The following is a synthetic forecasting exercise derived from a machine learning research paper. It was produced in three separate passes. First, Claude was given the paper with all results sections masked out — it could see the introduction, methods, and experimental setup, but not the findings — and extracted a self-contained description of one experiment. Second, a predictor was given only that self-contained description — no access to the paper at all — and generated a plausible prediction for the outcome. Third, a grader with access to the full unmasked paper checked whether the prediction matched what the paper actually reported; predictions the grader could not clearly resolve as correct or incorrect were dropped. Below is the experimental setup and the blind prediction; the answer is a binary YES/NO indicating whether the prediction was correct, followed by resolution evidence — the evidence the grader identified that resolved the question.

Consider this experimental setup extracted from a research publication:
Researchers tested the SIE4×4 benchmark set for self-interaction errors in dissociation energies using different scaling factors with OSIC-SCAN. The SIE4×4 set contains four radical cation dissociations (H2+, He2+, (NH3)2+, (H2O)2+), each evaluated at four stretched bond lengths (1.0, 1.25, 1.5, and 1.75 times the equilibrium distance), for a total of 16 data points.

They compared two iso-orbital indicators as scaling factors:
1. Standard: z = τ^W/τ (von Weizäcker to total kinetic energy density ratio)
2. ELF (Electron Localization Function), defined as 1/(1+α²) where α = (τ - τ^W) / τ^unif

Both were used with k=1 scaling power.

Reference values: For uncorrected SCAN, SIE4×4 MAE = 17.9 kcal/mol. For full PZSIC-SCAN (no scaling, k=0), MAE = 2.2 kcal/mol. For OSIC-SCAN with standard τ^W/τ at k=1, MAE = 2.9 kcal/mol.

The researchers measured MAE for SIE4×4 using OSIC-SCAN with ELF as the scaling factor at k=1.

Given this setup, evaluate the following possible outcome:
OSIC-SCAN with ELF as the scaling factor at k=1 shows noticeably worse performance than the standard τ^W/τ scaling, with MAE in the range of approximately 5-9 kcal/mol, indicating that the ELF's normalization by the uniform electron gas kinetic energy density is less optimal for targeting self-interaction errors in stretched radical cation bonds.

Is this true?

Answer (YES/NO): YES